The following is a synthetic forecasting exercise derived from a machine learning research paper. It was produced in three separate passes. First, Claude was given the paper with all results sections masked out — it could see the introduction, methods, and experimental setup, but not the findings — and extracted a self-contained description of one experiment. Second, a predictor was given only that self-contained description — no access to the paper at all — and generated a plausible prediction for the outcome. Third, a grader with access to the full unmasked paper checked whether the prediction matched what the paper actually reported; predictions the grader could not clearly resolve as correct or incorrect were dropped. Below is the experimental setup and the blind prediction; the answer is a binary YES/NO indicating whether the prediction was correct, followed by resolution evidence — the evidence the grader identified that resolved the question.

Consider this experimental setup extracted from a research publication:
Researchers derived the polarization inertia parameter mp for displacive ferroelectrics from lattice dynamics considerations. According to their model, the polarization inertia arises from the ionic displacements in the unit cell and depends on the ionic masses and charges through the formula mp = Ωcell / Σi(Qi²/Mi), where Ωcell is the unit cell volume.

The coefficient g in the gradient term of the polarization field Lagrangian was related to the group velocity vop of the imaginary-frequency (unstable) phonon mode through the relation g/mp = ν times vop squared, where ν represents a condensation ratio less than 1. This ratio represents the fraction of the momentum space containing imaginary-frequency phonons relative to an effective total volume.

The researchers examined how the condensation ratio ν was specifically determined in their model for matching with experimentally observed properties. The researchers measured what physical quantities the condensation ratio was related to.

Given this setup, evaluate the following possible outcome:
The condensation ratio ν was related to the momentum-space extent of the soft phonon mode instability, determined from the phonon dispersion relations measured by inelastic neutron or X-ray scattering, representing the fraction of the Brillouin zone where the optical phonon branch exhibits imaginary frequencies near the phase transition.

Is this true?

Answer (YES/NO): NO